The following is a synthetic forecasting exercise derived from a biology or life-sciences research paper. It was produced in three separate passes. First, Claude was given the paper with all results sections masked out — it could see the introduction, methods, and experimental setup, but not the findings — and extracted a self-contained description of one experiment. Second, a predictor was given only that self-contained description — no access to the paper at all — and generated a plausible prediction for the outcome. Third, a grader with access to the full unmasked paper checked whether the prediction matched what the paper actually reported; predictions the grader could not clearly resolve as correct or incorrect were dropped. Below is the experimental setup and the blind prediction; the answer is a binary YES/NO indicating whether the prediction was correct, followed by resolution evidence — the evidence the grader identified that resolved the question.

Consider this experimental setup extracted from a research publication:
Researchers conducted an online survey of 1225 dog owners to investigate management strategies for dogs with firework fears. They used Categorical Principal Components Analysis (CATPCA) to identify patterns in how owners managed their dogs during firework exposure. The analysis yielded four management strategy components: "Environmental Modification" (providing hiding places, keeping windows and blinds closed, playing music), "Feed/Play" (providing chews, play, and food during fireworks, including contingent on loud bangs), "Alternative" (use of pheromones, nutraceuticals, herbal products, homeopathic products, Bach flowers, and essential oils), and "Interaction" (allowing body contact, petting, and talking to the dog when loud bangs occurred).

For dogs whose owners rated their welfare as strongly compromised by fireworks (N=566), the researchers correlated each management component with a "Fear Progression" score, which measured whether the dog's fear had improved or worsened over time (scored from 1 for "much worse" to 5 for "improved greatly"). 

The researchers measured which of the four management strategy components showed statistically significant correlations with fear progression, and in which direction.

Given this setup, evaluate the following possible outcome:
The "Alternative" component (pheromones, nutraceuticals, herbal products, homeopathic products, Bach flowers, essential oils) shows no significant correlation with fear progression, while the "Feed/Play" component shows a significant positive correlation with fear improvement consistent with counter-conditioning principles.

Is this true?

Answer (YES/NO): YES